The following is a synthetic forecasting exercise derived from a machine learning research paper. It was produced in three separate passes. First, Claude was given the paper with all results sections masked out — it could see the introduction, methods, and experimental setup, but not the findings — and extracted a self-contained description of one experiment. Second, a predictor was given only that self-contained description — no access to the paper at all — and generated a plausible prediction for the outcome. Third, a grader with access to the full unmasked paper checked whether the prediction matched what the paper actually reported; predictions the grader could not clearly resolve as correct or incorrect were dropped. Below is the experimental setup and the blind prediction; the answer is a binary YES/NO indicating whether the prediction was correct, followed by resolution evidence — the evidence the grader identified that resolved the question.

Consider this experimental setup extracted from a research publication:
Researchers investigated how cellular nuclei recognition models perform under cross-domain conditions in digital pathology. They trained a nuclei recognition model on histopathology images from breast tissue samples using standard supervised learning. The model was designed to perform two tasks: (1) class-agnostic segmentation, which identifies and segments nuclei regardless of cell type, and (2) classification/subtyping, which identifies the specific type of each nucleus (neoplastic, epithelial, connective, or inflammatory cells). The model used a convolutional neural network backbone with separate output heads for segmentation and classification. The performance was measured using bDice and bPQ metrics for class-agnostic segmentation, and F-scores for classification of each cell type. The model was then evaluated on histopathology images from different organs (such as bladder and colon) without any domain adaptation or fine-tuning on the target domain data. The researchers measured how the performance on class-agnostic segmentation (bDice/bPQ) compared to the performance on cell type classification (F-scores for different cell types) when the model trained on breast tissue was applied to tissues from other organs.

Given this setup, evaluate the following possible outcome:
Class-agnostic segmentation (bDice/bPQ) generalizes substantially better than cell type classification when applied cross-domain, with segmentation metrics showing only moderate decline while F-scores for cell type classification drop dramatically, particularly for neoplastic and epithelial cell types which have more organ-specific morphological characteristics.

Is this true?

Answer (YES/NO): YES